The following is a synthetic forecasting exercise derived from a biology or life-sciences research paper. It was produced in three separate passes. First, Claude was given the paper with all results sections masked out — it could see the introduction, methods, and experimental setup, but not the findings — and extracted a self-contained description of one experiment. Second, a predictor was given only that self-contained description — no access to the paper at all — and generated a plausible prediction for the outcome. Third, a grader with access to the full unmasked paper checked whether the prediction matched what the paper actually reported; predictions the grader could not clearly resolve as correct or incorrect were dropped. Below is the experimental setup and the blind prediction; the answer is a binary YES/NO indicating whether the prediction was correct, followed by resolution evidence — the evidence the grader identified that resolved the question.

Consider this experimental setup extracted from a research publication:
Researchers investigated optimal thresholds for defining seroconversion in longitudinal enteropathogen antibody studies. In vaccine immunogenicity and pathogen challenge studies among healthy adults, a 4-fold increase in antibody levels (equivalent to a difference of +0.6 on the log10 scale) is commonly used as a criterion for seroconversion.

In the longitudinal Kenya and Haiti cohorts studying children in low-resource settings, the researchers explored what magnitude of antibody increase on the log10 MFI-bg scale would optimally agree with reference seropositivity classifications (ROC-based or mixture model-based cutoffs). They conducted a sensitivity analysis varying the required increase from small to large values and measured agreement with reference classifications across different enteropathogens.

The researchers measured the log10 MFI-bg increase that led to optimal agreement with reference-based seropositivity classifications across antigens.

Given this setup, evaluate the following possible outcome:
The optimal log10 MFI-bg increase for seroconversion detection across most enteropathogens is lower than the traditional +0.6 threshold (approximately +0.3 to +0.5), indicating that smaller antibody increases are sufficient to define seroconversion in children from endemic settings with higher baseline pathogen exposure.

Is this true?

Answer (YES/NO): NO